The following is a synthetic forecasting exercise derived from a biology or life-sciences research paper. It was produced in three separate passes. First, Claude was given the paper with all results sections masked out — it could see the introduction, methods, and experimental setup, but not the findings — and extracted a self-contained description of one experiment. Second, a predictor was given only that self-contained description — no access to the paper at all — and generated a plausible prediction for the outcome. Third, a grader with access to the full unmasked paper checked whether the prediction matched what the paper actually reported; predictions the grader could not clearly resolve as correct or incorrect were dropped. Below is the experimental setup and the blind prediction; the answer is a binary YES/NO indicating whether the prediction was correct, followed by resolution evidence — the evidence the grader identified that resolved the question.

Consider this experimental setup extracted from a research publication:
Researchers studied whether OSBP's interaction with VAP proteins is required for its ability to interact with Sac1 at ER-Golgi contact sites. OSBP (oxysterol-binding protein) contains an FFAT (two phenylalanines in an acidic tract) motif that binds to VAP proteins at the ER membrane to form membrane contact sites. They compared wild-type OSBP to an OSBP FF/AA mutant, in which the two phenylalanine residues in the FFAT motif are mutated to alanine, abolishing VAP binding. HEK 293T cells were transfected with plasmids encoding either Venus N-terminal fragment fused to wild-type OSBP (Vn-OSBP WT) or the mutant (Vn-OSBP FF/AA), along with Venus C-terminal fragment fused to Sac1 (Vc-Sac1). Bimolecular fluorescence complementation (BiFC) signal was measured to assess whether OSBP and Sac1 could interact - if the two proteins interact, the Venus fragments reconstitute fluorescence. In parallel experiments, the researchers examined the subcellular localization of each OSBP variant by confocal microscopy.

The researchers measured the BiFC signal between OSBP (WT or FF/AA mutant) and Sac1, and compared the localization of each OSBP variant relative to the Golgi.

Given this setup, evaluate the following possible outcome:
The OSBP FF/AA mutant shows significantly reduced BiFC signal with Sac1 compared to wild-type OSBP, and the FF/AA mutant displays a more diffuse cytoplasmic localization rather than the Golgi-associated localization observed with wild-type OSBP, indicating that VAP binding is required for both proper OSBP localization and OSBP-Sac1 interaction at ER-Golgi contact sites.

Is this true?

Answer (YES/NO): NO